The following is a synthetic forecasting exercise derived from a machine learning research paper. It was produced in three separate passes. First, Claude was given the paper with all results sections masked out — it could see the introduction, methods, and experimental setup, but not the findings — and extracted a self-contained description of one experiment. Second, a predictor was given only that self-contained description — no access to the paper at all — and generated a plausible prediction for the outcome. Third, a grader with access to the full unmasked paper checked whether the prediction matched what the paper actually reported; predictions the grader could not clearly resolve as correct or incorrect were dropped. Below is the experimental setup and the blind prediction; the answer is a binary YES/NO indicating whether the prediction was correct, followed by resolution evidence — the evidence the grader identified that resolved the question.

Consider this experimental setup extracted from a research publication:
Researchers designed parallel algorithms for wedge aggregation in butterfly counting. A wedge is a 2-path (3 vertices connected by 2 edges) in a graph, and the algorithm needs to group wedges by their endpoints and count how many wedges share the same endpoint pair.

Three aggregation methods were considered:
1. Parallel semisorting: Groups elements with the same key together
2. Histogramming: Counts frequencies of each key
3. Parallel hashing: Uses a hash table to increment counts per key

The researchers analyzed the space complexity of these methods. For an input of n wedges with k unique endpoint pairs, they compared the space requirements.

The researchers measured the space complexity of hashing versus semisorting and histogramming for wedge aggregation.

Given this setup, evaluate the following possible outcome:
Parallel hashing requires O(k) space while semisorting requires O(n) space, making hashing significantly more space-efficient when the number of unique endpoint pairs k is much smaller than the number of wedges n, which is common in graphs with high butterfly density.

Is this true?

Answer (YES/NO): YES